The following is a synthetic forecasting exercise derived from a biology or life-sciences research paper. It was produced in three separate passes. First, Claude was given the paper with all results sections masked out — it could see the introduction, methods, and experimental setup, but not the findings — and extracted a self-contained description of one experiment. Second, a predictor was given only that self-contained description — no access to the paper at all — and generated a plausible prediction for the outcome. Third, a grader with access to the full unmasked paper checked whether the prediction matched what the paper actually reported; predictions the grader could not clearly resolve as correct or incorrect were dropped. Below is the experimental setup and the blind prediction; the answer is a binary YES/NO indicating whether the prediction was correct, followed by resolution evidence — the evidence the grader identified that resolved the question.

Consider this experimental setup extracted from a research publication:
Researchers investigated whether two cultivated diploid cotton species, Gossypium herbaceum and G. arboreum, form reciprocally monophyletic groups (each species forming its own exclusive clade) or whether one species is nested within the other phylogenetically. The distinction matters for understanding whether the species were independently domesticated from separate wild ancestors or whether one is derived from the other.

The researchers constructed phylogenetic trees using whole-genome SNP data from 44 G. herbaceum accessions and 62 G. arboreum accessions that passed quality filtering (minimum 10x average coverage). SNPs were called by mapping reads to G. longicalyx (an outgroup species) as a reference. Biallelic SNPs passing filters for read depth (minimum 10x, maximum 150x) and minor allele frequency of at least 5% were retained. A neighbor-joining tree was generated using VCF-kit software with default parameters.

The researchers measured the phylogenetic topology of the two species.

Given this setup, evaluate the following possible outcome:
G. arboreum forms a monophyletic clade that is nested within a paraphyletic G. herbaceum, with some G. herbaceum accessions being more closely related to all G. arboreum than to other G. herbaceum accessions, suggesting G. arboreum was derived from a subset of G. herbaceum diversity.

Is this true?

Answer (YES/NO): NO